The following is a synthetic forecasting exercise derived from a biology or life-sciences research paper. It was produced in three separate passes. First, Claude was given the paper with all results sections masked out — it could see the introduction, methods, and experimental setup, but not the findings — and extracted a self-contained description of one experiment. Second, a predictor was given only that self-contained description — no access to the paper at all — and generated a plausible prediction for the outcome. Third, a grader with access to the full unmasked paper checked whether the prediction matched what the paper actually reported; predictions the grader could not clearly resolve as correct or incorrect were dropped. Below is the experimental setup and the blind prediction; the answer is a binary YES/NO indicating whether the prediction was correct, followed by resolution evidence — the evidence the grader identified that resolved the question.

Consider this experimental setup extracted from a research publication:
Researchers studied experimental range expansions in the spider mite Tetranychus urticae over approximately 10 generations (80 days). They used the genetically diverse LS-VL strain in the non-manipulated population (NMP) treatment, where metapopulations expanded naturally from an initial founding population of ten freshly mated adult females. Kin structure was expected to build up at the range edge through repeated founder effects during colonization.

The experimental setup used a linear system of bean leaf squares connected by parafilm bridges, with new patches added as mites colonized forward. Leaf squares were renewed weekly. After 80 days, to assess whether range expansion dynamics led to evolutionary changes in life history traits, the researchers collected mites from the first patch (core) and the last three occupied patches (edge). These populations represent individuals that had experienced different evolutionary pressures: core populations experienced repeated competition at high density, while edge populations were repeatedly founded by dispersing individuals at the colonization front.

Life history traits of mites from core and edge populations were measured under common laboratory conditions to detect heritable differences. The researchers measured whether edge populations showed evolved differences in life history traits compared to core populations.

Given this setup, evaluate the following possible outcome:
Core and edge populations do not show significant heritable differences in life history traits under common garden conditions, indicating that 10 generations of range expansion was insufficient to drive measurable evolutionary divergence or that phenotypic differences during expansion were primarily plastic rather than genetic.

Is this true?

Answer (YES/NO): NO